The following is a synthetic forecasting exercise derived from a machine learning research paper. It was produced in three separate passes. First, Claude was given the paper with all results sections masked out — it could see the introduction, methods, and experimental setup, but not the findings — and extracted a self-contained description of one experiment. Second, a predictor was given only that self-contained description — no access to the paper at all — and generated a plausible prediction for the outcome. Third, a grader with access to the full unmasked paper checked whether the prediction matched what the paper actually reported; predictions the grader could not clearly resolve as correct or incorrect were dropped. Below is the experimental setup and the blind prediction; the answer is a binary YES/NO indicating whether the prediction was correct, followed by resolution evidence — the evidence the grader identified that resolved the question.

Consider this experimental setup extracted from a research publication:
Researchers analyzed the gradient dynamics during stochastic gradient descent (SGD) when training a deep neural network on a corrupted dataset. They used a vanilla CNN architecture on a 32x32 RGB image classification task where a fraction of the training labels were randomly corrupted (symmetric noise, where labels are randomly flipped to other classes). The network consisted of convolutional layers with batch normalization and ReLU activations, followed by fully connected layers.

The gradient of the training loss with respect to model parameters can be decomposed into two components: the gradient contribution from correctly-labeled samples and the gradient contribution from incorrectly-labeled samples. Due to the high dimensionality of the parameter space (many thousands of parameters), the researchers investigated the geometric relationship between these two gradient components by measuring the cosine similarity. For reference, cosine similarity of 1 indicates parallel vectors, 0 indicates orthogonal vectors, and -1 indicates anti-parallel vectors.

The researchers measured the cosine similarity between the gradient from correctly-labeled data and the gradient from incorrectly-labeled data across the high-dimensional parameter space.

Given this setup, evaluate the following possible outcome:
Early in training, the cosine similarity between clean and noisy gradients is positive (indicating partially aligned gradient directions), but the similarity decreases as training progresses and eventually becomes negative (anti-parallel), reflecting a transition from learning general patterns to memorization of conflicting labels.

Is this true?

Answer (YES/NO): NO